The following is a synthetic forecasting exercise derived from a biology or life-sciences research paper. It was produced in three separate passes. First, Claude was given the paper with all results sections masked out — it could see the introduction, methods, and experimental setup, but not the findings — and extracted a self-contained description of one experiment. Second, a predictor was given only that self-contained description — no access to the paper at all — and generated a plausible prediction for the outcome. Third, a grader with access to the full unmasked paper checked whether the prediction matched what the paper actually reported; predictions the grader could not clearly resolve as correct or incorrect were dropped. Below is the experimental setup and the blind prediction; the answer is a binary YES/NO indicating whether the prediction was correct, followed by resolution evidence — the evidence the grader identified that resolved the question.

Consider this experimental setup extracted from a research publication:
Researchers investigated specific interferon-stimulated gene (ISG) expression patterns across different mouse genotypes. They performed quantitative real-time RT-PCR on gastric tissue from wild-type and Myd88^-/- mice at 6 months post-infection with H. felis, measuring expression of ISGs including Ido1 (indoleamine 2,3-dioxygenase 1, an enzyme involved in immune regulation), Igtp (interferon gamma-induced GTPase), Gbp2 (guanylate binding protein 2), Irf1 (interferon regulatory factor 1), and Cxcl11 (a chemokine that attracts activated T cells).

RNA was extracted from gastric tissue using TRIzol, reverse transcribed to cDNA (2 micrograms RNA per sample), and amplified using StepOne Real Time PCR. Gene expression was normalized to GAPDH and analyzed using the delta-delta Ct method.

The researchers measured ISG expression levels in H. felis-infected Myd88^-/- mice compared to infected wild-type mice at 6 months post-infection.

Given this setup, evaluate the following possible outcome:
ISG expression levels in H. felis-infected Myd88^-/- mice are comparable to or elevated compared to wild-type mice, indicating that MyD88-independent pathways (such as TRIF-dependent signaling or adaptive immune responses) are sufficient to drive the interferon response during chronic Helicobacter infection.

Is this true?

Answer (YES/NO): YES